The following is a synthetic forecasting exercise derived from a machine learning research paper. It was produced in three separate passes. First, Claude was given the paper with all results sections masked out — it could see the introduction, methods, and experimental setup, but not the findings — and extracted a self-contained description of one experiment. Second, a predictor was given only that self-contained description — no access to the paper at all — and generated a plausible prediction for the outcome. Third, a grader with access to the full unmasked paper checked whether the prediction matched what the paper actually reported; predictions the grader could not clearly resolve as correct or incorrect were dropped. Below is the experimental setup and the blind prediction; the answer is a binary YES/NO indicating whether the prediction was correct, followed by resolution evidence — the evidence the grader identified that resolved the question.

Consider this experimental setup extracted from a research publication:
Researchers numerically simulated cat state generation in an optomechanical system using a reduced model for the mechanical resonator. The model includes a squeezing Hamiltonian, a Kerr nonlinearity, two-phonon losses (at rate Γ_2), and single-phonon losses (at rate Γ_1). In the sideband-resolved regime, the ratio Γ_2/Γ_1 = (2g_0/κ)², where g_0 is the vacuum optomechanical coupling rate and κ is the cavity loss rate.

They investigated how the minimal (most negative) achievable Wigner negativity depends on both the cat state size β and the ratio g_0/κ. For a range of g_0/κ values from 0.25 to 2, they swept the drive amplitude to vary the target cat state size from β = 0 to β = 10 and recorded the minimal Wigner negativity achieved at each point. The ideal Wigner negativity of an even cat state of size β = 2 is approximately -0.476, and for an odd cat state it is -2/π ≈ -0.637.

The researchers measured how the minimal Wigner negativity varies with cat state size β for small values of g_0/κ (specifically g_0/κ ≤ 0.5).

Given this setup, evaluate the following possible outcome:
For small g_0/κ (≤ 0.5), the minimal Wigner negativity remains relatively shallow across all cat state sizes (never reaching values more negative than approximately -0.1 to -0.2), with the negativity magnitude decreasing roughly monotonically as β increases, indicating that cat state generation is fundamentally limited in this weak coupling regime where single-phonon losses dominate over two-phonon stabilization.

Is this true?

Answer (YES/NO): NO